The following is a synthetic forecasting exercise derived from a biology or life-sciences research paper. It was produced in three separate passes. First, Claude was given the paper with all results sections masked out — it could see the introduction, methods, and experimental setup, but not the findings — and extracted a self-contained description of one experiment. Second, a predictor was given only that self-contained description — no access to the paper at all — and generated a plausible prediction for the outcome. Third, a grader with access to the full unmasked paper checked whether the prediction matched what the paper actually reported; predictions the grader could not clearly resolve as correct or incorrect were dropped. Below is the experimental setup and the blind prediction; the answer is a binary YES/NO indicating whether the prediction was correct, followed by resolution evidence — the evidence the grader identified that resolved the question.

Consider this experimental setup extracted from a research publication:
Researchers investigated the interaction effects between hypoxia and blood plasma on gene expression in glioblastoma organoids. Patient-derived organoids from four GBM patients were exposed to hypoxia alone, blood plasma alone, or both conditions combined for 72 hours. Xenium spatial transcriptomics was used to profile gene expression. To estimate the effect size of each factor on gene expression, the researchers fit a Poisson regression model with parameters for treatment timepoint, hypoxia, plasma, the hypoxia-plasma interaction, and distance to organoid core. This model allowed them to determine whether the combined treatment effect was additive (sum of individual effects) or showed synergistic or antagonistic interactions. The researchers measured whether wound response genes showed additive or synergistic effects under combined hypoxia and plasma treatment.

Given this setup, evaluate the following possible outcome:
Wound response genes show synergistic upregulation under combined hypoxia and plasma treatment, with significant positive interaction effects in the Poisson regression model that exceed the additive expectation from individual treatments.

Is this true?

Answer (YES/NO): YES